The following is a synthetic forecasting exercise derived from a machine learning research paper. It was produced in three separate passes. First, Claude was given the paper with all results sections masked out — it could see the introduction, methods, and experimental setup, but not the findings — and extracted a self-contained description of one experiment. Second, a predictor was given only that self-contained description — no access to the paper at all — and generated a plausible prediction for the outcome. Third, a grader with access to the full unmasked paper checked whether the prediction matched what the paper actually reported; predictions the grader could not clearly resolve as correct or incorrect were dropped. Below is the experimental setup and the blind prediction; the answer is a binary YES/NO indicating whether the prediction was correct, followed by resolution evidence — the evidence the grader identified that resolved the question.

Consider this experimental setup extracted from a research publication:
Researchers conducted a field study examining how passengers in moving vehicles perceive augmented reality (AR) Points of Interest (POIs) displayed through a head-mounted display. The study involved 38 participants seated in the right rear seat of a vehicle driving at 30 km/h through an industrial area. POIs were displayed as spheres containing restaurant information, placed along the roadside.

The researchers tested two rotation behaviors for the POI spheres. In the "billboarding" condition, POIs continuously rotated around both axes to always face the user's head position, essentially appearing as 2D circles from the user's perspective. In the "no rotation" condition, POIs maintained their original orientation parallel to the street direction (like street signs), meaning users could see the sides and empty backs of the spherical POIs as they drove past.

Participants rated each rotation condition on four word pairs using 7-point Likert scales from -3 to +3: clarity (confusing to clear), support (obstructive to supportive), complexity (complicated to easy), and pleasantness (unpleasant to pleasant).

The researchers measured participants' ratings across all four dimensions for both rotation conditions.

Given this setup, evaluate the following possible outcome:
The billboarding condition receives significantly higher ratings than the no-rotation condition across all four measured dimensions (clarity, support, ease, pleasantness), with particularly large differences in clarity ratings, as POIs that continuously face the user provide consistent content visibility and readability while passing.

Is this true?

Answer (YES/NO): NO